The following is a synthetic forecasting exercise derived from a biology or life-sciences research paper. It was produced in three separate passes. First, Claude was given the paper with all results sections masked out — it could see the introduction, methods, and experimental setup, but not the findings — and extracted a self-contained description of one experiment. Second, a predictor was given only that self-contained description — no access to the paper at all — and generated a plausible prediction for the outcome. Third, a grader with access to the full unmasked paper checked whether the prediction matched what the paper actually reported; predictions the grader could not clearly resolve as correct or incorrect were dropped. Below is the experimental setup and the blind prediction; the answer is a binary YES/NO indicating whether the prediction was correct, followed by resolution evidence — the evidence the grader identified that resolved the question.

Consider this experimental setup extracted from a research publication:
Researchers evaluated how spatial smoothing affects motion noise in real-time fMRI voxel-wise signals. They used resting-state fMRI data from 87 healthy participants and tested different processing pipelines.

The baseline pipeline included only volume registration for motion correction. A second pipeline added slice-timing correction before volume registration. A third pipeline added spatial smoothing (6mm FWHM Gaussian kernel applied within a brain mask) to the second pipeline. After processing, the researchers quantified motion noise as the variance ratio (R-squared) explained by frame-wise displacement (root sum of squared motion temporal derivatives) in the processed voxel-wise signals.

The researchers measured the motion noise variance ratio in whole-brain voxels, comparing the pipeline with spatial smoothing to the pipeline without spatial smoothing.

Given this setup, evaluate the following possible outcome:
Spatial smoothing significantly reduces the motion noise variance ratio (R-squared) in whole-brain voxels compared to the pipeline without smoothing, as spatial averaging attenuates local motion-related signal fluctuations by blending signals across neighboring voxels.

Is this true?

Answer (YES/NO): NO